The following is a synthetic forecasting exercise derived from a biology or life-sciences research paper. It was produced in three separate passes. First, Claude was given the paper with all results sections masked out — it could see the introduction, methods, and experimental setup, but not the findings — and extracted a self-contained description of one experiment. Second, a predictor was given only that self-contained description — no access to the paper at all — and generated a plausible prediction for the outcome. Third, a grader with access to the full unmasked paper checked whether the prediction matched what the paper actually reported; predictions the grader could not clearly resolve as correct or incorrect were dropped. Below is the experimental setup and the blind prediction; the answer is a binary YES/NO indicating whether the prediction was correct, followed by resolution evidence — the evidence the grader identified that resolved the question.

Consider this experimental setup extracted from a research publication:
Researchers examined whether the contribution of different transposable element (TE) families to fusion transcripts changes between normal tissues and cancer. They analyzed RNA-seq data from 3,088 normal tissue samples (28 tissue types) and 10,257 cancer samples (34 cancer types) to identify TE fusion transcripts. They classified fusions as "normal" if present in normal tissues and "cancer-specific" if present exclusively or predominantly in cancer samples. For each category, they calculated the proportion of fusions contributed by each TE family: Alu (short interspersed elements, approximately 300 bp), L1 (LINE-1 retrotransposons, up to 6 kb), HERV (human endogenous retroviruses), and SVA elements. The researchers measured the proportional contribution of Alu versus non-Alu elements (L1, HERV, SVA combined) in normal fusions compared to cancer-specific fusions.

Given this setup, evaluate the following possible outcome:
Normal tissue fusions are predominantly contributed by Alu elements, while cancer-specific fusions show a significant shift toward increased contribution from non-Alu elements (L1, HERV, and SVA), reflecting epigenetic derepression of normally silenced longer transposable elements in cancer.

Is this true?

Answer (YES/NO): YES